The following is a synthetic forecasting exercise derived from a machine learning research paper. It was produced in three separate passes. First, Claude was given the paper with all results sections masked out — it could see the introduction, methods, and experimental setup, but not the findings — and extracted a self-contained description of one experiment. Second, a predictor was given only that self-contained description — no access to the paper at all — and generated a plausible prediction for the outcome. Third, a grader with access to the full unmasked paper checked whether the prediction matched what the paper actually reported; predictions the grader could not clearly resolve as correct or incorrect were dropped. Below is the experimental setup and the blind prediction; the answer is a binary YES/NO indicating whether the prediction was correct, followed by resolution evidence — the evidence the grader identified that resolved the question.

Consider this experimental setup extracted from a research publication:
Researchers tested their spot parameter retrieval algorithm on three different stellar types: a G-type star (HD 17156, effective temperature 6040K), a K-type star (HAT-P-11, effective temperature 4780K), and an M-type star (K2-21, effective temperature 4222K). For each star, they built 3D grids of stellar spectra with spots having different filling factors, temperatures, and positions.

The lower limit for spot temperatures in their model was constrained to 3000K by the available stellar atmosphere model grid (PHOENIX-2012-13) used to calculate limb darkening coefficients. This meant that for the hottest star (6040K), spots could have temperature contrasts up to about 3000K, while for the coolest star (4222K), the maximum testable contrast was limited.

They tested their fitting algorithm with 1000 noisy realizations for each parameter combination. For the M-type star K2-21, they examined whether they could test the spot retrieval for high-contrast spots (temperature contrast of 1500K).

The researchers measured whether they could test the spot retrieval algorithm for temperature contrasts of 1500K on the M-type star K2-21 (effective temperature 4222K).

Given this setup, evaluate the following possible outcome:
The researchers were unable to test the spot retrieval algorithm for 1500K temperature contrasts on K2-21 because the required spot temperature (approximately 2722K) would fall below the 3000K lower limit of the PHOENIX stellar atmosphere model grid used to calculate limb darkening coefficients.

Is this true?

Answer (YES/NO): YES